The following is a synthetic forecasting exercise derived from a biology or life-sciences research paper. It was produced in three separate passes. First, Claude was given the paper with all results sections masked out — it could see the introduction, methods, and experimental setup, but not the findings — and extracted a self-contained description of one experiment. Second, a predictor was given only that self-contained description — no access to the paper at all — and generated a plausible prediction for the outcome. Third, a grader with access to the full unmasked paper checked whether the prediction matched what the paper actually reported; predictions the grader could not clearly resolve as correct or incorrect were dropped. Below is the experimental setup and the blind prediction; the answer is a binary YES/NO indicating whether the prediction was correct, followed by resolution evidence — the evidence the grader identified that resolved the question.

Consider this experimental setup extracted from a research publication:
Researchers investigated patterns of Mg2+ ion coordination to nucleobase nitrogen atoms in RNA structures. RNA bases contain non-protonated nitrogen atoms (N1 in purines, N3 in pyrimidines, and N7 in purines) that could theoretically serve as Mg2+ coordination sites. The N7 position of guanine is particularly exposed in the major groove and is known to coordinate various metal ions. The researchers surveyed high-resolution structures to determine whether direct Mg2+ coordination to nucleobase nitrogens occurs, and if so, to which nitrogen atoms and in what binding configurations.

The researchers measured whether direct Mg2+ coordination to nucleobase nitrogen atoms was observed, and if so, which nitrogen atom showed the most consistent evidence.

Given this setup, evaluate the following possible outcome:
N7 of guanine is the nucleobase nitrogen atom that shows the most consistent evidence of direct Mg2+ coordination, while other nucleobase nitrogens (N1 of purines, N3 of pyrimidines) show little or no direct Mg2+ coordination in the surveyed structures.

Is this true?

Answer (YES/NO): YES